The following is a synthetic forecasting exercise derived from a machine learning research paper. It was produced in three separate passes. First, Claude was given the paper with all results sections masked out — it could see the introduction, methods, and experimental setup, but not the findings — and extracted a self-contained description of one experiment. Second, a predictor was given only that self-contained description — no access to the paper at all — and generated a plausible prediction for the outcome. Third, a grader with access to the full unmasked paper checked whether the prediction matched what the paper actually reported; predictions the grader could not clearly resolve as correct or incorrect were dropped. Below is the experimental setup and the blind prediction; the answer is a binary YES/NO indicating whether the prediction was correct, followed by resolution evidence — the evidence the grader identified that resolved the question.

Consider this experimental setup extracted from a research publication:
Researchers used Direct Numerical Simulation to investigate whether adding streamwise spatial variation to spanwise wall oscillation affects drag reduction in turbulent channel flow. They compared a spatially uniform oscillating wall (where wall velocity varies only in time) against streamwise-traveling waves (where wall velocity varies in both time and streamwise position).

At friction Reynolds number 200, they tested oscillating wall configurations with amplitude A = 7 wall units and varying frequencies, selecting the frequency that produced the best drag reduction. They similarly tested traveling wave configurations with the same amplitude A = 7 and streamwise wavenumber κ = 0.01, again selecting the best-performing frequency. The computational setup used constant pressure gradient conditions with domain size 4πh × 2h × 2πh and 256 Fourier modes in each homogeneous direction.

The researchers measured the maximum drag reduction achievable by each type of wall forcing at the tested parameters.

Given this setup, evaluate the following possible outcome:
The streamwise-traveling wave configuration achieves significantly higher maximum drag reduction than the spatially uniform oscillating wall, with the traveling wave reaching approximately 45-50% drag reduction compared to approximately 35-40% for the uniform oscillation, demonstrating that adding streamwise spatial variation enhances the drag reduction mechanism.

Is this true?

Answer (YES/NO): NO